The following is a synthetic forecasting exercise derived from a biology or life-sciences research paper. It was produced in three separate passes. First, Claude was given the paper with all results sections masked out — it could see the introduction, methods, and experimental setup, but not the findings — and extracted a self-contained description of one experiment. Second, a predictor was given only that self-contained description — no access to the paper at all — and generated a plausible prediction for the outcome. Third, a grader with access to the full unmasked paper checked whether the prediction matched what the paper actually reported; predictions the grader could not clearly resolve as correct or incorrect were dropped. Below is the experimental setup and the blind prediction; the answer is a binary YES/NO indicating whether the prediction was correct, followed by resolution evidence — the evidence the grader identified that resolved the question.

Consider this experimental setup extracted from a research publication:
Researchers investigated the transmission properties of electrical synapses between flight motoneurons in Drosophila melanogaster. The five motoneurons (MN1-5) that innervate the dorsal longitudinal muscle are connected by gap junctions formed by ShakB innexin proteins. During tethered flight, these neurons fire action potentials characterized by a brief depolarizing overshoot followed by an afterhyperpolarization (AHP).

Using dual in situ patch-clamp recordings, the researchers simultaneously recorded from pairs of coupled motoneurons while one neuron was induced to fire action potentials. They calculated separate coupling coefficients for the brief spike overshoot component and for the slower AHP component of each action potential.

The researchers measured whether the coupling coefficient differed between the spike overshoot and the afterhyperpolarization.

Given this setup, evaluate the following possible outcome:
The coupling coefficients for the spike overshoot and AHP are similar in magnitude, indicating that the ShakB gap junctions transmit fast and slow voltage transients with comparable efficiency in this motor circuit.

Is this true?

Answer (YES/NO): NO